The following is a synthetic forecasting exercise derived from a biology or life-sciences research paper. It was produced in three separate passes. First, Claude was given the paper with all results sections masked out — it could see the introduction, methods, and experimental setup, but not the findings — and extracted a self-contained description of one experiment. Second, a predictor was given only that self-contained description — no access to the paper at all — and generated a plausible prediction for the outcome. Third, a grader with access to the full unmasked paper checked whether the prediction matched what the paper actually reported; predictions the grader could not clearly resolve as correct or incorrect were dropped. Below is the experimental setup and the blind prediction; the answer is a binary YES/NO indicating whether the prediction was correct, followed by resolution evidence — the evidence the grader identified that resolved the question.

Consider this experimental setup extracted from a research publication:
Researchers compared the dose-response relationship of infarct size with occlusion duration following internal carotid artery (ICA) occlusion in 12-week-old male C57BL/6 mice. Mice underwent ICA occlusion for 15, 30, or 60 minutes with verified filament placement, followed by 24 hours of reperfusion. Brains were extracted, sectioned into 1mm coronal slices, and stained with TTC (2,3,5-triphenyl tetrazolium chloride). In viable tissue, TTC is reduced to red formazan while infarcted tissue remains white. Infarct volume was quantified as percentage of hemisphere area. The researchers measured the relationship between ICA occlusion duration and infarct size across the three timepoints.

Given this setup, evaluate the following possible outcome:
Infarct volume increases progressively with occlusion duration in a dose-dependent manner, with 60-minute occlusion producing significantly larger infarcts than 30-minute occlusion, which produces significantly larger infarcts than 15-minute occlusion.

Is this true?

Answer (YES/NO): YES